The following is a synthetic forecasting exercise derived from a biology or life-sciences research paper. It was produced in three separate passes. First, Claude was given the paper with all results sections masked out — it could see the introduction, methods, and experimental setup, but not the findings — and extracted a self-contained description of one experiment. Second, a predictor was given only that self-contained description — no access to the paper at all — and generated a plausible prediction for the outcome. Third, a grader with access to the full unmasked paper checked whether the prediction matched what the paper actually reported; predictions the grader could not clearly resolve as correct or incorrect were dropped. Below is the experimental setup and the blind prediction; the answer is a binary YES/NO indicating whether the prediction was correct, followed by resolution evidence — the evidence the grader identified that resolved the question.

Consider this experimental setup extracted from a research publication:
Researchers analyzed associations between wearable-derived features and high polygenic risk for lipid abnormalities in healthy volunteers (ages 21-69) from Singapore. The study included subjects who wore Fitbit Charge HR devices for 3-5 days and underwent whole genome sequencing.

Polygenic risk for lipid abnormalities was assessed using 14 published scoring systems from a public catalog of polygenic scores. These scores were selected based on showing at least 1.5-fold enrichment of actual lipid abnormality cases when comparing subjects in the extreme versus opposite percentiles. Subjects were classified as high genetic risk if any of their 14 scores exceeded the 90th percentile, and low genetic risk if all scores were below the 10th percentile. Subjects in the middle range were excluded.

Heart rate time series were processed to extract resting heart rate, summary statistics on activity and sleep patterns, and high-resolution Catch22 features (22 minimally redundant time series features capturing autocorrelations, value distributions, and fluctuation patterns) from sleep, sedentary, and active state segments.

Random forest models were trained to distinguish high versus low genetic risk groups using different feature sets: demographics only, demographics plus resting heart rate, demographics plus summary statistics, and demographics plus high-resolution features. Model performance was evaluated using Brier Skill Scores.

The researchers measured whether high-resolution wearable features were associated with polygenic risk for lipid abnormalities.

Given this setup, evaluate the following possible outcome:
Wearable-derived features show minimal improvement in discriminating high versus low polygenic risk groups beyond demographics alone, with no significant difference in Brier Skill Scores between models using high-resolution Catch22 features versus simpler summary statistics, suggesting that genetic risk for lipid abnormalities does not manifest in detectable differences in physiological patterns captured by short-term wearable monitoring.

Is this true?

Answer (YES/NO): NO